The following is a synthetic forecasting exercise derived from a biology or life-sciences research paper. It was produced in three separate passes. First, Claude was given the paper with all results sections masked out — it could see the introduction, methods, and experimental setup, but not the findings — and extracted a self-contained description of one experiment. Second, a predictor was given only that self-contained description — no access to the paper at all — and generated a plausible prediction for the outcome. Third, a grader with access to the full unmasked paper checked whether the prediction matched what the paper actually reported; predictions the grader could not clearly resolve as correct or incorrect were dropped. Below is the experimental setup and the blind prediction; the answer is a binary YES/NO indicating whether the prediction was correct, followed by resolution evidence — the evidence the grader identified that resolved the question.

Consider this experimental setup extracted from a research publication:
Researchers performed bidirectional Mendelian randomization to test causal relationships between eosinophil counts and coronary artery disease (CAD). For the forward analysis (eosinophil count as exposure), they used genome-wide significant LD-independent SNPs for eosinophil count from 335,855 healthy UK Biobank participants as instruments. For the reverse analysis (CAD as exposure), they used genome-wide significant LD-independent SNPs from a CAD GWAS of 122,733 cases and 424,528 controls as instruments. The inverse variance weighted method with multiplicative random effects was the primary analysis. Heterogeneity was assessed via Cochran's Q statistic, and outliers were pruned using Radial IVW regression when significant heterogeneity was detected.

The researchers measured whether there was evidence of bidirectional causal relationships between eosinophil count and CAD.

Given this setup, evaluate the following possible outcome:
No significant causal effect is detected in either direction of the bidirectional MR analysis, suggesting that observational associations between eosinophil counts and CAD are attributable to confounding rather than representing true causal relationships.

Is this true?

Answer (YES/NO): NO